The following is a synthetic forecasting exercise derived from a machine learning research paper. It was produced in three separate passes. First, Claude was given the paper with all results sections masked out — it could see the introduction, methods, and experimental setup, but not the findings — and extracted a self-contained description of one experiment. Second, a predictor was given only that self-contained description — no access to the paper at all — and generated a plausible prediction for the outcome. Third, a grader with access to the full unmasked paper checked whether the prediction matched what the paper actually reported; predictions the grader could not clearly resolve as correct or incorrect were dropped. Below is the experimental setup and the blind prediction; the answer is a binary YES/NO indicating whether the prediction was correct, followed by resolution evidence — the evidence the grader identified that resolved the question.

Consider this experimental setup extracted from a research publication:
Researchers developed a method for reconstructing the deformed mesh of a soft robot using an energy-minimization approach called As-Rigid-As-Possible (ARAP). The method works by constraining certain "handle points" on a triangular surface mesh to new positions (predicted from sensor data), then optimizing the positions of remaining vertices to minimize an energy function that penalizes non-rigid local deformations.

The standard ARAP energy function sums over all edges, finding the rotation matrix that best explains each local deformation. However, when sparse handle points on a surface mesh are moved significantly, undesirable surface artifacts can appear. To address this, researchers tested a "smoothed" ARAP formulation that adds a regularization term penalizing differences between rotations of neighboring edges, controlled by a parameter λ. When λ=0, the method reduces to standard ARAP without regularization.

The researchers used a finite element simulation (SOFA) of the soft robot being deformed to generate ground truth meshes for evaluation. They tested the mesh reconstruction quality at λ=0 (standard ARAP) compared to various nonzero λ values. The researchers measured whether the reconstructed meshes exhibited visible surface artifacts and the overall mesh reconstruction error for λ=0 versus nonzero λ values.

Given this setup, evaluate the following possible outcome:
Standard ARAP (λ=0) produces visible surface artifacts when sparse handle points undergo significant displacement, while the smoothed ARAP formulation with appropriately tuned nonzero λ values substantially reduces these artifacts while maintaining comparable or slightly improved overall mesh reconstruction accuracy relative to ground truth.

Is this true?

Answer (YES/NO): YES